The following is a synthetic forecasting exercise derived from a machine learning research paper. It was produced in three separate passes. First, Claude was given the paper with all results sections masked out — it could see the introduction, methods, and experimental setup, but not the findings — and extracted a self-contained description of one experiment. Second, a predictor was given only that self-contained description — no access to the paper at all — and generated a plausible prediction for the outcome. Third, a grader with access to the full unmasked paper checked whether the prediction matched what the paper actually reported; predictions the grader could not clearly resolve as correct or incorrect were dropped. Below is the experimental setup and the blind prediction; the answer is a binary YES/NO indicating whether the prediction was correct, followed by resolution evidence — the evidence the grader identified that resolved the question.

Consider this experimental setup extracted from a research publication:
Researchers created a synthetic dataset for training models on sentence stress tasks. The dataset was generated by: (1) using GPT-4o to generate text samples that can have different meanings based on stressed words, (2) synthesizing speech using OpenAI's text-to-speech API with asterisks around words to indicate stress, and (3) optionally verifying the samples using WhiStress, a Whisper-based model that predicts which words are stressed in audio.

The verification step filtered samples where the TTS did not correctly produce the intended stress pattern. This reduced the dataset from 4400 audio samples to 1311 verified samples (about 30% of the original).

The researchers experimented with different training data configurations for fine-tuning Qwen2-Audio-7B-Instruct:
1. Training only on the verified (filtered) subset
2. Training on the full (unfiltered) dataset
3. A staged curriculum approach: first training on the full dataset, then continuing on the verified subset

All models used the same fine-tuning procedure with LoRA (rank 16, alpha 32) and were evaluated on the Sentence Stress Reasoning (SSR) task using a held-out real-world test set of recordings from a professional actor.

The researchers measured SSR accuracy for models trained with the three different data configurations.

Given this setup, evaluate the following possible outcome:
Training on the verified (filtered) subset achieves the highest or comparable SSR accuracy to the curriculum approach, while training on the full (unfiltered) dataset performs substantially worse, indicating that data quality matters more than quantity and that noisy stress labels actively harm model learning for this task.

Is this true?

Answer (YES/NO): YES